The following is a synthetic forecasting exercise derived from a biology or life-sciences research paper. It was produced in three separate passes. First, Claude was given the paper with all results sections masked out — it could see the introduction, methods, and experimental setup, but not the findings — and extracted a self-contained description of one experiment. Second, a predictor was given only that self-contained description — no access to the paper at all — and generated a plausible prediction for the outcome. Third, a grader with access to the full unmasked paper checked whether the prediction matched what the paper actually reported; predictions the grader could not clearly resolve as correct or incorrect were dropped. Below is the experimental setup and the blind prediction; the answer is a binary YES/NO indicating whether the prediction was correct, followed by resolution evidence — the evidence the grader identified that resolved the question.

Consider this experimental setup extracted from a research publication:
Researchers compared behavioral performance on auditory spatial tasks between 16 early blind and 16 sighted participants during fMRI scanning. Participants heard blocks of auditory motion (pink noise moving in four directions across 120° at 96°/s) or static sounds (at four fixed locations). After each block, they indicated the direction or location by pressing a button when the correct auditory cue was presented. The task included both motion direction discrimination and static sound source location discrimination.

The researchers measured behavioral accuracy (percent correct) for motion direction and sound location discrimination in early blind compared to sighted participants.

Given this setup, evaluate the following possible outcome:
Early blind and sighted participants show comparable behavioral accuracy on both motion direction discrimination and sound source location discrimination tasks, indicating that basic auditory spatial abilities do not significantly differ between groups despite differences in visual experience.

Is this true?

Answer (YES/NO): YES